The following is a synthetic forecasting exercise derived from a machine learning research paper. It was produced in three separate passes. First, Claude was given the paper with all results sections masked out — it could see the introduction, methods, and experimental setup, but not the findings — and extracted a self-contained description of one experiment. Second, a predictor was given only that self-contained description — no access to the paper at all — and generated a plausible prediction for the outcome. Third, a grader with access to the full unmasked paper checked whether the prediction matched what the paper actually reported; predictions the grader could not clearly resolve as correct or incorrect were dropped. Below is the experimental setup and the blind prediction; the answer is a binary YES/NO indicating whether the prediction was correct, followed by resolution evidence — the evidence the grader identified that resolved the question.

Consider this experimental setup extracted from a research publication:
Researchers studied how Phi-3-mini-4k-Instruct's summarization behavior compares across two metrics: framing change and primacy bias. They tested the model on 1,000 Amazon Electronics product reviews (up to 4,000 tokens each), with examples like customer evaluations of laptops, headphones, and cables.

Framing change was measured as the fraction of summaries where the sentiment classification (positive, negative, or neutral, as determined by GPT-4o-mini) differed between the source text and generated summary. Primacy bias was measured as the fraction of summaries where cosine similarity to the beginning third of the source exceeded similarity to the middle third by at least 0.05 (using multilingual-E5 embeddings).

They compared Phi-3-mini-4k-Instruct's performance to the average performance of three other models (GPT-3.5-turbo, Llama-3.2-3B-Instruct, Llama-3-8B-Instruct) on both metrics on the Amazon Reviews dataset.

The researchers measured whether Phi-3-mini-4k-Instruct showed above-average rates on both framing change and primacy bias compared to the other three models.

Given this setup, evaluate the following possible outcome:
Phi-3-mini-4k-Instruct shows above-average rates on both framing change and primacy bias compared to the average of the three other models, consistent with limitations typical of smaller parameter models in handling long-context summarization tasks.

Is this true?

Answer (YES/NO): NO